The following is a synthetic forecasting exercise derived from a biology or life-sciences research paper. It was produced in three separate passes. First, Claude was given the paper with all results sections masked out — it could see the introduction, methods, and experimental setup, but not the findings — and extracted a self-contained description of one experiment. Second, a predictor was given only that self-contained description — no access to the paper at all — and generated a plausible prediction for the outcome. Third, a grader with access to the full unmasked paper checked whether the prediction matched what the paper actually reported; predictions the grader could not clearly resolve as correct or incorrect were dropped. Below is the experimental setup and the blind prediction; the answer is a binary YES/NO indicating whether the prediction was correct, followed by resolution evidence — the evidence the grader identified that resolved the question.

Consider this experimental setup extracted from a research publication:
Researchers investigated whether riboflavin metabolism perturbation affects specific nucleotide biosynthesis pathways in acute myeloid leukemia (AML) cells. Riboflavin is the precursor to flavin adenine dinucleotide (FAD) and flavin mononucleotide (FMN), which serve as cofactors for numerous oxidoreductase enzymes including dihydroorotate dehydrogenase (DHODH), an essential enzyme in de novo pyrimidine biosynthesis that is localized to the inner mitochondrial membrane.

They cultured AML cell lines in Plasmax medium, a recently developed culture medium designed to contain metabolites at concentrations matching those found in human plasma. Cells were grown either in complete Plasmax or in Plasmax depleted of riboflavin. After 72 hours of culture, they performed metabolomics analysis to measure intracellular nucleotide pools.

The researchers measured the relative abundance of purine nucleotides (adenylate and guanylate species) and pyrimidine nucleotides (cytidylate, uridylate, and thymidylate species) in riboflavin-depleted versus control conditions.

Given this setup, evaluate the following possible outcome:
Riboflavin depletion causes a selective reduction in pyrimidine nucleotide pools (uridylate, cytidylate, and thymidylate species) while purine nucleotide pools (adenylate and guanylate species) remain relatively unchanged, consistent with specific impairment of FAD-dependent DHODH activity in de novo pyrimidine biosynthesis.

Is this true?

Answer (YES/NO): NO